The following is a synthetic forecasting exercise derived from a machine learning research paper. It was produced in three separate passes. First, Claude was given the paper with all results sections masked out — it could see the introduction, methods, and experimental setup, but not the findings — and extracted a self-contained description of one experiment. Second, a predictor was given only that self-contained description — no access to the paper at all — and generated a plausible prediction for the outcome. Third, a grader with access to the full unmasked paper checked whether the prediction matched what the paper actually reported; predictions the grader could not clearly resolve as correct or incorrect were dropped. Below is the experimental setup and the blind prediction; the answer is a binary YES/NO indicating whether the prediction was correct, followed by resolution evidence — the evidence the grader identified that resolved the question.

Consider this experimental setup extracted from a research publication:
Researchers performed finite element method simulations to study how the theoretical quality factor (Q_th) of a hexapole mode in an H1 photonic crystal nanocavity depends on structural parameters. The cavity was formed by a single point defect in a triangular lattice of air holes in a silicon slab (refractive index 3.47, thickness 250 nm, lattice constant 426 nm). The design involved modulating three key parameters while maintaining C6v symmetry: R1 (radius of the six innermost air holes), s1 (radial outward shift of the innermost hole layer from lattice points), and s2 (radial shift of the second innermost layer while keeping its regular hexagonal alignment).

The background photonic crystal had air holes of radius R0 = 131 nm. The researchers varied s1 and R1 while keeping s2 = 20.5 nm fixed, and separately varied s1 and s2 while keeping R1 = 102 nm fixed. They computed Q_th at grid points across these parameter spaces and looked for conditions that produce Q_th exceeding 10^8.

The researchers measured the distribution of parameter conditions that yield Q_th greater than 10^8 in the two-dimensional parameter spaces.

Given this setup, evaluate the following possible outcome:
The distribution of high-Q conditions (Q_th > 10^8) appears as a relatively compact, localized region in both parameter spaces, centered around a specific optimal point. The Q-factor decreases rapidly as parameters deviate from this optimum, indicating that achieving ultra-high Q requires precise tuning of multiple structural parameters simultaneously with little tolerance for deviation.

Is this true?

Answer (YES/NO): NO